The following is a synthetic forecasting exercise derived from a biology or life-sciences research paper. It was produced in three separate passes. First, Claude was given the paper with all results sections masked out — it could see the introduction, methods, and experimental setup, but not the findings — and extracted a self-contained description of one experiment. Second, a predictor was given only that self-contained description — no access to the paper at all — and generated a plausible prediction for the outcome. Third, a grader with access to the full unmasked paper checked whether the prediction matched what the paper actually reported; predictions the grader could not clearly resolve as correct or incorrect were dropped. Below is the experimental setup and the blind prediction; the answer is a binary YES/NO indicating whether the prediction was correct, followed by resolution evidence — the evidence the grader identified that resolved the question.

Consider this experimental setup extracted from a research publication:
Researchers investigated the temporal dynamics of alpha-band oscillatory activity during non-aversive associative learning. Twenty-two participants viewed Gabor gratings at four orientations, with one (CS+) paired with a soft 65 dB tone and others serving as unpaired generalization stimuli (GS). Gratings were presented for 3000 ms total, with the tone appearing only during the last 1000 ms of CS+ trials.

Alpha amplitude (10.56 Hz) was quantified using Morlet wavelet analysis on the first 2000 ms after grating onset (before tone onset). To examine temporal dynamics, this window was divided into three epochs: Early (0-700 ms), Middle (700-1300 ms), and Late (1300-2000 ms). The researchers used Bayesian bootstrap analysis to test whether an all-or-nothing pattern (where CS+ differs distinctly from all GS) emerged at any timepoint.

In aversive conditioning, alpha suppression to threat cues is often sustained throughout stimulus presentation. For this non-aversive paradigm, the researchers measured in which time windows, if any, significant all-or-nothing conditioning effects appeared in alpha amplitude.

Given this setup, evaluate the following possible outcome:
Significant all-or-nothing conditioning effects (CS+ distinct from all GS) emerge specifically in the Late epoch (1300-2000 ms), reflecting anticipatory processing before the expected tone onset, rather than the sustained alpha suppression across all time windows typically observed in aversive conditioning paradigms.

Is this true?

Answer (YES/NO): NO